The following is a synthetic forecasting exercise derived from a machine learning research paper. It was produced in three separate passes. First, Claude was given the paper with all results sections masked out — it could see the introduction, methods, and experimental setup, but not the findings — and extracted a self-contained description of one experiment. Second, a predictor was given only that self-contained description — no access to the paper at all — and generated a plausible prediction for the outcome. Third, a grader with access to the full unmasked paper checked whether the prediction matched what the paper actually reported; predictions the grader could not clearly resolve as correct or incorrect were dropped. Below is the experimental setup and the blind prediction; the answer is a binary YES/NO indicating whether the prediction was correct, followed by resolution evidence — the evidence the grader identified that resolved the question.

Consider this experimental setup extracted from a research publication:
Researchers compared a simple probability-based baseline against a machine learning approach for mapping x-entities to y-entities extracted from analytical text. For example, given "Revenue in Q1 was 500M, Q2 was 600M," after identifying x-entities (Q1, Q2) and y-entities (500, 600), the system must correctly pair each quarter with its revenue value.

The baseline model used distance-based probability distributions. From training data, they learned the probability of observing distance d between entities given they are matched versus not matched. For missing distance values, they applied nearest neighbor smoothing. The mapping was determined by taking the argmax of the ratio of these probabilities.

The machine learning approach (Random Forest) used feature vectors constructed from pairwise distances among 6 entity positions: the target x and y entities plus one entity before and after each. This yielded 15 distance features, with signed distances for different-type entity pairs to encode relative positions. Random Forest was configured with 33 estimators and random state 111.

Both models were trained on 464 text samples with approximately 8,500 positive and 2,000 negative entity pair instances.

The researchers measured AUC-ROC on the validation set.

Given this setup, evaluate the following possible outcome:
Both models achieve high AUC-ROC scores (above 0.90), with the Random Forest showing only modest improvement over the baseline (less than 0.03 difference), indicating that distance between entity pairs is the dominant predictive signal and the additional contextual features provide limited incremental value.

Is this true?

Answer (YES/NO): YES